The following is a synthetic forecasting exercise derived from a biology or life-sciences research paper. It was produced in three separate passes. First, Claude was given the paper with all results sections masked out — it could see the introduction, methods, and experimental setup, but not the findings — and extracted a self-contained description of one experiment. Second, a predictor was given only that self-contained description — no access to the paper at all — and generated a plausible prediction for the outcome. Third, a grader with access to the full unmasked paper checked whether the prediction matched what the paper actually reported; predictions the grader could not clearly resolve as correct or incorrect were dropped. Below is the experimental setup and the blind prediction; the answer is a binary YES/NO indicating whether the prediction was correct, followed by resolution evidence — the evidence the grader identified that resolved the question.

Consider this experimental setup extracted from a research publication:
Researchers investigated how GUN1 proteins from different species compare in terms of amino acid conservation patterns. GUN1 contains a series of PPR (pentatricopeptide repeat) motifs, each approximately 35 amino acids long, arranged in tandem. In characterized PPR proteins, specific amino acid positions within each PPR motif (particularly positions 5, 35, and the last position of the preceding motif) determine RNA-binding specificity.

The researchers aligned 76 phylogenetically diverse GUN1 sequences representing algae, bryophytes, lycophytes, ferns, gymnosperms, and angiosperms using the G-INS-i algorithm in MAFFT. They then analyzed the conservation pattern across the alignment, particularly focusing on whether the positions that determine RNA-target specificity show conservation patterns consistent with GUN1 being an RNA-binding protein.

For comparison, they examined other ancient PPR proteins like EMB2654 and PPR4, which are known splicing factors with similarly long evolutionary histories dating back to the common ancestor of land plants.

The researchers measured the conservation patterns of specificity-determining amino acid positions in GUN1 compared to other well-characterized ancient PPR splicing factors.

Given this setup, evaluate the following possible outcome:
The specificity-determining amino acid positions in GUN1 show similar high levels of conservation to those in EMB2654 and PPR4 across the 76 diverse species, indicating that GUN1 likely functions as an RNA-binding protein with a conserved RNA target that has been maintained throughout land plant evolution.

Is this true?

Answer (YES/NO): NO